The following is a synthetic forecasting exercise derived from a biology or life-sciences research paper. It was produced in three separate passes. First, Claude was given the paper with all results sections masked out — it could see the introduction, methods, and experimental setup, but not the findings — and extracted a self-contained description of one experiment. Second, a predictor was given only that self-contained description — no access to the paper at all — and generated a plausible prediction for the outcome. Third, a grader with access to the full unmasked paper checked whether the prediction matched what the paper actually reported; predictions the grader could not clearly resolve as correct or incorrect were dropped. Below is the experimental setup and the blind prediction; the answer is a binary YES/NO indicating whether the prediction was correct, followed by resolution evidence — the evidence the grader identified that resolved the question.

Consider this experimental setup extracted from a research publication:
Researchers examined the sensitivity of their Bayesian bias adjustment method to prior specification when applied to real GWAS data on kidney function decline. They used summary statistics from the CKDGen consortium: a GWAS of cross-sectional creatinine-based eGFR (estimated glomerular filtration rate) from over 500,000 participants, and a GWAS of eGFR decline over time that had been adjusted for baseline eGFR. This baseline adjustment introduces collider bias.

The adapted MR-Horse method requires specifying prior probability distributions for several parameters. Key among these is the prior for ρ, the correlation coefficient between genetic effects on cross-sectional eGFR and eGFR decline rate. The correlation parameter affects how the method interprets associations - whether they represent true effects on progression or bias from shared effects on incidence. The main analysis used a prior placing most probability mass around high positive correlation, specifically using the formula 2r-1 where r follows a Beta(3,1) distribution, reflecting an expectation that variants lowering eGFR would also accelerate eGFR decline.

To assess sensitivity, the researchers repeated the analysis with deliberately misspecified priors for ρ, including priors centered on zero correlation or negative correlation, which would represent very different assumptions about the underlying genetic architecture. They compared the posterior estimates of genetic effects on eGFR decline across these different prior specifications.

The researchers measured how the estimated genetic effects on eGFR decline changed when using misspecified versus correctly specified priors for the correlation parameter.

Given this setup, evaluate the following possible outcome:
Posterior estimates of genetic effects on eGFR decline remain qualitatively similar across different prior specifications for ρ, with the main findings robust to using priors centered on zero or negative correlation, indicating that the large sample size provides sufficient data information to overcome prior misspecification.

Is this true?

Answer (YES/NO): NO